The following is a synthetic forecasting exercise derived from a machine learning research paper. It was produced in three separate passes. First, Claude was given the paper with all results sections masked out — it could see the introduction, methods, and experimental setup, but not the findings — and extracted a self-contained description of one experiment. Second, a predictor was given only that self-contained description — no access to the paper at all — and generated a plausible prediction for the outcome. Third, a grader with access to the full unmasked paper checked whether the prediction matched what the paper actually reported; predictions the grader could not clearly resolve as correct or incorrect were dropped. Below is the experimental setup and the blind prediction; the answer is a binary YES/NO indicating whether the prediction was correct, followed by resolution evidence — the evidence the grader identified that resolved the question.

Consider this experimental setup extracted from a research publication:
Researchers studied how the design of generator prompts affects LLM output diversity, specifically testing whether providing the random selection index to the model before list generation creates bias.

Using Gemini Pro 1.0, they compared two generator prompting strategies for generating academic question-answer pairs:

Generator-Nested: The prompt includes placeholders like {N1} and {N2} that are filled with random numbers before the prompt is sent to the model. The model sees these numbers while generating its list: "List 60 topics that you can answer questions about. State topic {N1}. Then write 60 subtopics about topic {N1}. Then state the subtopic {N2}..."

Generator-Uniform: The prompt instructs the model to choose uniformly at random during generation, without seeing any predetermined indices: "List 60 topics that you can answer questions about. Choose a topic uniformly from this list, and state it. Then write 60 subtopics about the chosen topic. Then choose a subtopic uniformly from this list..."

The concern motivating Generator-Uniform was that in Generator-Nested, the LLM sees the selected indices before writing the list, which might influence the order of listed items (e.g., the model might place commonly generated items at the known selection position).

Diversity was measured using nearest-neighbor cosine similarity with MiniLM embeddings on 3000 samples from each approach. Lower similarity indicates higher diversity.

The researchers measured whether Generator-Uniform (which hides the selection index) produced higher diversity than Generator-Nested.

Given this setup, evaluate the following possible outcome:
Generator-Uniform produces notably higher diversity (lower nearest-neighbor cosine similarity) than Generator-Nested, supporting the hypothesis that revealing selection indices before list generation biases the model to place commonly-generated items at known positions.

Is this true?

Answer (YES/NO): NO